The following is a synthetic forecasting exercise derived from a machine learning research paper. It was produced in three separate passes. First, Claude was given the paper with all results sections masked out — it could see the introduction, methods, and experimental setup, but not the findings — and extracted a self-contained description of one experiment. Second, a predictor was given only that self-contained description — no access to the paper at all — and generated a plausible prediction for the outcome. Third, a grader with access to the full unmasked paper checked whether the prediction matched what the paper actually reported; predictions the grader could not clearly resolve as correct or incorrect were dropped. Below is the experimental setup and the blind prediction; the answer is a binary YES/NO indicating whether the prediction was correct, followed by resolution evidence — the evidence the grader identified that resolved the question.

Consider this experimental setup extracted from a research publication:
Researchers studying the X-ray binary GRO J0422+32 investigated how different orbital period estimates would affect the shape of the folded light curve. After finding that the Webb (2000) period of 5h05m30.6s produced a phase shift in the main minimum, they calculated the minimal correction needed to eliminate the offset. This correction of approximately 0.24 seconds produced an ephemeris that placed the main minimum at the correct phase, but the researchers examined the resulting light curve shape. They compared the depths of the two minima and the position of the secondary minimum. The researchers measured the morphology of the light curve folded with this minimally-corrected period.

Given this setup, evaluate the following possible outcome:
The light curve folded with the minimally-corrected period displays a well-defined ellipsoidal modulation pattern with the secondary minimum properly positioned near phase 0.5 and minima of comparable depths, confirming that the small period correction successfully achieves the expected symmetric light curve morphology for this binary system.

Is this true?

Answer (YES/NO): NO